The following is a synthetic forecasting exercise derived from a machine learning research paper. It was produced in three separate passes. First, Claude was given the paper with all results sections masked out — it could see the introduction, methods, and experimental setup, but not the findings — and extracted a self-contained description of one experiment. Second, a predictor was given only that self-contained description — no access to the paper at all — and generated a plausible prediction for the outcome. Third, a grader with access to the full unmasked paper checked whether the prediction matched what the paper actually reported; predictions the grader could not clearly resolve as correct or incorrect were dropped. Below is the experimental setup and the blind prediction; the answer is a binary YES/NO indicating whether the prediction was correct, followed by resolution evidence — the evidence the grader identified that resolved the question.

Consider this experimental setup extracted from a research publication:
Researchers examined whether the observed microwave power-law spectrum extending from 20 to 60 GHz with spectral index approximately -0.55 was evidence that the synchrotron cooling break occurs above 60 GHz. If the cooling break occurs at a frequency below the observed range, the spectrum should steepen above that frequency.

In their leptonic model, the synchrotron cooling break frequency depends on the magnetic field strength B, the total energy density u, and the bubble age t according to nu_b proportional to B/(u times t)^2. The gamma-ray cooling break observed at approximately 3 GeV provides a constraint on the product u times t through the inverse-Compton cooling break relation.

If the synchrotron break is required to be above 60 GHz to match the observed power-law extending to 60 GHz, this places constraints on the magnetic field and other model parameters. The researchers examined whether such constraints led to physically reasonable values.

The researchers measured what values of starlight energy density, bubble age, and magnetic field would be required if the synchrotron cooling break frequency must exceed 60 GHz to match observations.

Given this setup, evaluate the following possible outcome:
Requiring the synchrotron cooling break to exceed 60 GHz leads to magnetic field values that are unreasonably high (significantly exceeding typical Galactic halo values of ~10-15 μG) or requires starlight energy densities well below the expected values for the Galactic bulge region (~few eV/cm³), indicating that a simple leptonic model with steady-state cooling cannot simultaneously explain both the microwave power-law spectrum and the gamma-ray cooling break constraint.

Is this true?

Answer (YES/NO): NO